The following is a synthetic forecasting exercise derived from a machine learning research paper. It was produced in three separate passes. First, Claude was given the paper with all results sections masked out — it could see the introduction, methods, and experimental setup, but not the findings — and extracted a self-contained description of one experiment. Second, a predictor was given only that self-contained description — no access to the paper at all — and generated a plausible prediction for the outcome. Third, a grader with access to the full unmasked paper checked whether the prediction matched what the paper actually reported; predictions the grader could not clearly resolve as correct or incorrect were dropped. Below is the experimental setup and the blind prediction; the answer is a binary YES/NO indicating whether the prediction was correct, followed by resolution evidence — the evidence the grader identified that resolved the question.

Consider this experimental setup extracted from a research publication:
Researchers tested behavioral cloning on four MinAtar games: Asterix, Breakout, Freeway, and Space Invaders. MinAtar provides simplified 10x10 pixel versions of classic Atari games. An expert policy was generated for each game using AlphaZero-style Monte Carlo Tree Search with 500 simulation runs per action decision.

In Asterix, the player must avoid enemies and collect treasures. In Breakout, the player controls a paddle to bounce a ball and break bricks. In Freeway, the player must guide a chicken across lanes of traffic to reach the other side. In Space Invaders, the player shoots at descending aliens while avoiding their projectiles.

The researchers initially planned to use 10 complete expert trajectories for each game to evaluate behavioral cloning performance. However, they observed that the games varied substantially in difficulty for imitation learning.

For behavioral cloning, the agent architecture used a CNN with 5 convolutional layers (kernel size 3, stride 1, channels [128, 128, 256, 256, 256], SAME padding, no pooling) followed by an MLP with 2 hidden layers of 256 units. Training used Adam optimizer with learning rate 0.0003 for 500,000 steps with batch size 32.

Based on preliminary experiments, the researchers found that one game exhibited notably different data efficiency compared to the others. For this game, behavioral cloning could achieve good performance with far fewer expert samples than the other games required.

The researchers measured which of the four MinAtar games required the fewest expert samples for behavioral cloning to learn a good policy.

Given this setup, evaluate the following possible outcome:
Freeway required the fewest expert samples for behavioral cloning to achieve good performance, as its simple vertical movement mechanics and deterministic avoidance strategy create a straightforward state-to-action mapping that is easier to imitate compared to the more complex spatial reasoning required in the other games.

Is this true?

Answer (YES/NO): YES